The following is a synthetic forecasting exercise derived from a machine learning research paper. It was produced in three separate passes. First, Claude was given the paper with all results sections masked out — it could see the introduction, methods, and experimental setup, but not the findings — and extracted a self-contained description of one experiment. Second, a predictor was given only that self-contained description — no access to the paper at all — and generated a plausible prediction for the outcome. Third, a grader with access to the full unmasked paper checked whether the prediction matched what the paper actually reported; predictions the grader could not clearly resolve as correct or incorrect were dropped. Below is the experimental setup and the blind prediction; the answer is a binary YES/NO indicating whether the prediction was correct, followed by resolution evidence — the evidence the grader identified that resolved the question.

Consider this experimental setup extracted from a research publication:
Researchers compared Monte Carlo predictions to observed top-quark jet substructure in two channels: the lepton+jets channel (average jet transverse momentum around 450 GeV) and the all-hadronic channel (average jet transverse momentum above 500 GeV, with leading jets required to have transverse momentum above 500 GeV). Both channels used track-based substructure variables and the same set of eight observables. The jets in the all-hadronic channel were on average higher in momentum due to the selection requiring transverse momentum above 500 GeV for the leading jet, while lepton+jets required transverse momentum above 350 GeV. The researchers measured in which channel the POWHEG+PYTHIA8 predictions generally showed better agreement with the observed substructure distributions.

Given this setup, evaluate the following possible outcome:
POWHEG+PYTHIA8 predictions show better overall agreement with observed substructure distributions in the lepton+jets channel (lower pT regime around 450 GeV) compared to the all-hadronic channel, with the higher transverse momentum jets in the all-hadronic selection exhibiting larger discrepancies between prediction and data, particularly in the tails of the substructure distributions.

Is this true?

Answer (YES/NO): NO